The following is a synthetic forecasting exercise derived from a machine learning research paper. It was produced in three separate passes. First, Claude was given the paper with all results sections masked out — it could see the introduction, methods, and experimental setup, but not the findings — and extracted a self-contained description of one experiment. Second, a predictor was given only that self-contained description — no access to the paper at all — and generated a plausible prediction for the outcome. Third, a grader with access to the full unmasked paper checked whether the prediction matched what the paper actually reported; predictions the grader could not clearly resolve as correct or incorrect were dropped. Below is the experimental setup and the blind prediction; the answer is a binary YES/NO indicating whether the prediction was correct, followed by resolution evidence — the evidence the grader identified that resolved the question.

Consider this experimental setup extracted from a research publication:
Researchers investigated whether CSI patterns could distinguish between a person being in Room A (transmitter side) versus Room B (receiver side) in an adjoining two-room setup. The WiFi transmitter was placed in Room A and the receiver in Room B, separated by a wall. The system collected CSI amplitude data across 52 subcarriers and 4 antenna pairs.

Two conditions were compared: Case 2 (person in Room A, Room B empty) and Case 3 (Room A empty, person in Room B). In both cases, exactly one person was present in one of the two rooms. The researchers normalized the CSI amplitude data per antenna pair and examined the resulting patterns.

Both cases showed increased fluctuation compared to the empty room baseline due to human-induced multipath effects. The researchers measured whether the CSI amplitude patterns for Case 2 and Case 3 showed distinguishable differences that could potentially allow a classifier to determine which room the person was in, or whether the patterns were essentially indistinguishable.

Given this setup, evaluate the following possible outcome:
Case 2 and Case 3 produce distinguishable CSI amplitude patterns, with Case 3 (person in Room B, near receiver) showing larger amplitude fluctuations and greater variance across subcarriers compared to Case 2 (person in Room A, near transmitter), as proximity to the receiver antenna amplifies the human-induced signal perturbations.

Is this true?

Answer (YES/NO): NO